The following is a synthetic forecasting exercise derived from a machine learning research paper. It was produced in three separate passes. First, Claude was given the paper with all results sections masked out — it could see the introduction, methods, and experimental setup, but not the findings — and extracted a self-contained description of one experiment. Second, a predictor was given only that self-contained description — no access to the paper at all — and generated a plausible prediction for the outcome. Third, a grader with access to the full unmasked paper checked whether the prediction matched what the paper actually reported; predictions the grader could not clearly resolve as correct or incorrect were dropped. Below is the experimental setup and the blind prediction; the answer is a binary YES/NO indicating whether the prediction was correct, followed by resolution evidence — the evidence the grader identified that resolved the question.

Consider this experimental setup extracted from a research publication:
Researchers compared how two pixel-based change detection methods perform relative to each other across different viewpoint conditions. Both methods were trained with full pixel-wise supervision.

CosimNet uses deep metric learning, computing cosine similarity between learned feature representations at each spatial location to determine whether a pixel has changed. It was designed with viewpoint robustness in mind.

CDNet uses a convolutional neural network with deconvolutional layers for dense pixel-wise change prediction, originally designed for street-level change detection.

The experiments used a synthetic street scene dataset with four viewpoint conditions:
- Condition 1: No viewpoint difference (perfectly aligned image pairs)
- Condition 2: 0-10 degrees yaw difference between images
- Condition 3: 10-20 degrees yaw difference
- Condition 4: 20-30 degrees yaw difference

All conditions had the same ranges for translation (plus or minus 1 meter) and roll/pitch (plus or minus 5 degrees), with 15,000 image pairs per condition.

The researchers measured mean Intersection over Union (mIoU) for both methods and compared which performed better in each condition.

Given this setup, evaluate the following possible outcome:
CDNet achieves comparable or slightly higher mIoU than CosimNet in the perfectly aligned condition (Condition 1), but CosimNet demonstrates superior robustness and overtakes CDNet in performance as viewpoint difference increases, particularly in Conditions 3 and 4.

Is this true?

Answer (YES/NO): NO